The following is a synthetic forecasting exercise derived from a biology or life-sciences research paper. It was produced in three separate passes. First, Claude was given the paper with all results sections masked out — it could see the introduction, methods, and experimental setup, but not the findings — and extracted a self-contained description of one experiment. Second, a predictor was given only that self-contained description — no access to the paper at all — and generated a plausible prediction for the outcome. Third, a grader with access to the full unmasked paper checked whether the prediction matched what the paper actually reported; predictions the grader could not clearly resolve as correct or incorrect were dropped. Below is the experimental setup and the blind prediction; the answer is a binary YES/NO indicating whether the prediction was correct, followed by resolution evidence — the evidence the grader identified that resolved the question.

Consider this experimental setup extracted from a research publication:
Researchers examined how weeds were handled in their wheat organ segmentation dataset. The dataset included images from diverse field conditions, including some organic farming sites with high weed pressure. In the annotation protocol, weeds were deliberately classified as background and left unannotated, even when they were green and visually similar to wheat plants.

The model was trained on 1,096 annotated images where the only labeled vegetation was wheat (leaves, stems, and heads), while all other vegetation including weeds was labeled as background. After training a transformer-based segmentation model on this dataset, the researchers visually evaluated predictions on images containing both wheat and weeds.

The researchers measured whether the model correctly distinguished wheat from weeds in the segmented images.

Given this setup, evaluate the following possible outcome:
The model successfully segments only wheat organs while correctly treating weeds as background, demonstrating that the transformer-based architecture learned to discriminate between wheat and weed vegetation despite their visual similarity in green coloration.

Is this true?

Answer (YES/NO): YES